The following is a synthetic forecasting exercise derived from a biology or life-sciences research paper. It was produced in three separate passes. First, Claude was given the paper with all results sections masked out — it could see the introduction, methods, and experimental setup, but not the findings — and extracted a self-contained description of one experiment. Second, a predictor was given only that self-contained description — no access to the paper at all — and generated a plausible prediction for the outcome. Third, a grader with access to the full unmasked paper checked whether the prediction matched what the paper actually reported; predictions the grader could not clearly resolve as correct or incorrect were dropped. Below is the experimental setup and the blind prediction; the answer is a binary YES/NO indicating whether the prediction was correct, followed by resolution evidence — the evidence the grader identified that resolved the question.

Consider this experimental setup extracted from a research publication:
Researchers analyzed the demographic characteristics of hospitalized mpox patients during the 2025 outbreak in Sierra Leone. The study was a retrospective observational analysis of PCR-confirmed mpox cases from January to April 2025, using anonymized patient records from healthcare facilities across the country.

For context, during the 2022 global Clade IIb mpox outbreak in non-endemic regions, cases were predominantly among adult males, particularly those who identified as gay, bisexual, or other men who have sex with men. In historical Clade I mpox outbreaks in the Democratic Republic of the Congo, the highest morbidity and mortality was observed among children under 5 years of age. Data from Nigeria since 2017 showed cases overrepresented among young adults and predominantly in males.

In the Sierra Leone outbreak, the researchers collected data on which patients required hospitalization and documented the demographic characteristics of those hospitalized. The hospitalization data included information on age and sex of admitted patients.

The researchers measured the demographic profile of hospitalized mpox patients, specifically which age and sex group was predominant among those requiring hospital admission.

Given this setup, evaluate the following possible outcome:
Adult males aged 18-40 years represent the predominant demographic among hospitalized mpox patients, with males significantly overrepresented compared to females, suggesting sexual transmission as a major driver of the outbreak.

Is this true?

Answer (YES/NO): NO